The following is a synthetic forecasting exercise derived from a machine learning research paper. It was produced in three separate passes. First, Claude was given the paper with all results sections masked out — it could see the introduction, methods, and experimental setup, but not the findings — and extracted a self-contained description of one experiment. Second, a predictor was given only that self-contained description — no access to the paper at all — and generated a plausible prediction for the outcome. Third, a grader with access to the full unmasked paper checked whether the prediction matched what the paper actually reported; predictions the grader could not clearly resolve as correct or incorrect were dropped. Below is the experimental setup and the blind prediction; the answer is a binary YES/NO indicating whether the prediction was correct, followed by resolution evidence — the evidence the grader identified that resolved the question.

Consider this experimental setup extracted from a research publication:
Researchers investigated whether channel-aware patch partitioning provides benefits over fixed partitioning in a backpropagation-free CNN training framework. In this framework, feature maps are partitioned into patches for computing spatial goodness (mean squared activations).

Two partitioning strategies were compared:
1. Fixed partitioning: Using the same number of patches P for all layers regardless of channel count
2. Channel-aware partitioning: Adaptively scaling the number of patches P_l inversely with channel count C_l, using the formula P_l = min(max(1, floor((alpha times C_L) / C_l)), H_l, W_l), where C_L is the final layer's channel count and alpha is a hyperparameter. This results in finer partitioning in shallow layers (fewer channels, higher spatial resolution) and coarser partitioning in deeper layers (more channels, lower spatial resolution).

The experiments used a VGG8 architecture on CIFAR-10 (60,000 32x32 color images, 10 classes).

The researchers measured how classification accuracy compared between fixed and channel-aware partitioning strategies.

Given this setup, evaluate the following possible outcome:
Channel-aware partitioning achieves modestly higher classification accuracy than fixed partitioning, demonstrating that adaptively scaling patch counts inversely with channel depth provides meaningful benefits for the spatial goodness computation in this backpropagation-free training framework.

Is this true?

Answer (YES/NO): YES